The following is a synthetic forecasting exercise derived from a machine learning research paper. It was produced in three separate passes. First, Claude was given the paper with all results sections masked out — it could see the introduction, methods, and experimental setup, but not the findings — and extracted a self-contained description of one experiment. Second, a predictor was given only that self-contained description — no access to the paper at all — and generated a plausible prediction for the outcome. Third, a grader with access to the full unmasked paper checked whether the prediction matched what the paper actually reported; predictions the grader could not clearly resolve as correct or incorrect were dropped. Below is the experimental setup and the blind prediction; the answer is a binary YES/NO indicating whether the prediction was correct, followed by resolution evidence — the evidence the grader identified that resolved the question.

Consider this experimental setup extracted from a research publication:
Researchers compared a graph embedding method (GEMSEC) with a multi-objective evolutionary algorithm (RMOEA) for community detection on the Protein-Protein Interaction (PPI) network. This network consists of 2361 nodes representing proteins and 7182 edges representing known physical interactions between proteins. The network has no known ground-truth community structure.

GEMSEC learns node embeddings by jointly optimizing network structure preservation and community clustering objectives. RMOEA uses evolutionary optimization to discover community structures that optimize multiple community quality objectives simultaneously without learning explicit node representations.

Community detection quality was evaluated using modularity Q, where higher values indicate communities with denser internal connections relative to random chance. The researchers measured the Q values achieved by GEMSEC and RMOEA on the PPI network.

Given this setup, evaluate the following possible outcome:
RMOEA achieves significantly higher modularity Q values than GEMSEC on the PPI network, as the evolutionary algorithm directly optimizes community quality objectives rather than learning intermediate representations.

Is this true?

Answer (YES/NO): NO